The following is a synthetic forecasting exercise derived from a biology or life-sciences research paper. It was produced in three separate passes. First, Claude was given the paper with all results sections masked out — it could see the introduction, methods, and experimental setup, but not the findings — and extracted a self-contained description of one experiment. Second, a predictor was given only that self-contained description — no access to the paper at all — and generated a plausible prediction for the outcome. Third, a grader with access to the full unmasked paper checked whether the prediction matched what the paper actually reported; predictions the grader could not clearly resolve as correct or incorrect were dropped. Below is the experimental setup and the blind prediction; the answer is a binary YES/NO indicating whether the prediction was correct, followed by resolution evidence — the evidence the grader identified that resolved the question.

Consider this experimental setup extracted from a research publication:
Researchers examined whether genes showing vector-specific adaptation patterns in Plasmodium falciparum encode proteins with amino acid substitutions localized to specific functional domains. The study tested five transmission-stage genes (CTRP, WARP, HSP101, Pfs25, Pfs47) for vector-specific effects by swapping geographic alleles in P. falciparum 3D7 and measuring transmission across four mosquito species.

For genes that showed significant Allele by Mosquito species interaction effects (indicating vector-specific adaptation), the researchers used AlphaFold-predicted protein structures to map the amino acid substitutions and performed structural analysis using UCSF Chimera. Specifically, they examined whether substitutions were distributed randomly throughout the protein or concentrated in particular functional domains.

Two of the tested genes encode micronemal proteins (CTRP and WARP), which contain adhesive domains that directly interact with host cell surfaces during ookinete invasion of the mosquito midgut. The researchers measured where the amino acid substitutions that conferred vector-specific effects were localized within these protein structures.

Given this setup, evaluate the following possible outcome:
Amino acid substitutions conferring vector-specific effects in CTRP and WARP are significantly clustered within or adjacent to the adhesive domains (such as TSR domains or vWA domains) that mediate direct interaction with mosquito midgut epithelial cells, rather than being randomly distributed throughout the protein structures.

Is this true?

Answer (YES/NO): YES